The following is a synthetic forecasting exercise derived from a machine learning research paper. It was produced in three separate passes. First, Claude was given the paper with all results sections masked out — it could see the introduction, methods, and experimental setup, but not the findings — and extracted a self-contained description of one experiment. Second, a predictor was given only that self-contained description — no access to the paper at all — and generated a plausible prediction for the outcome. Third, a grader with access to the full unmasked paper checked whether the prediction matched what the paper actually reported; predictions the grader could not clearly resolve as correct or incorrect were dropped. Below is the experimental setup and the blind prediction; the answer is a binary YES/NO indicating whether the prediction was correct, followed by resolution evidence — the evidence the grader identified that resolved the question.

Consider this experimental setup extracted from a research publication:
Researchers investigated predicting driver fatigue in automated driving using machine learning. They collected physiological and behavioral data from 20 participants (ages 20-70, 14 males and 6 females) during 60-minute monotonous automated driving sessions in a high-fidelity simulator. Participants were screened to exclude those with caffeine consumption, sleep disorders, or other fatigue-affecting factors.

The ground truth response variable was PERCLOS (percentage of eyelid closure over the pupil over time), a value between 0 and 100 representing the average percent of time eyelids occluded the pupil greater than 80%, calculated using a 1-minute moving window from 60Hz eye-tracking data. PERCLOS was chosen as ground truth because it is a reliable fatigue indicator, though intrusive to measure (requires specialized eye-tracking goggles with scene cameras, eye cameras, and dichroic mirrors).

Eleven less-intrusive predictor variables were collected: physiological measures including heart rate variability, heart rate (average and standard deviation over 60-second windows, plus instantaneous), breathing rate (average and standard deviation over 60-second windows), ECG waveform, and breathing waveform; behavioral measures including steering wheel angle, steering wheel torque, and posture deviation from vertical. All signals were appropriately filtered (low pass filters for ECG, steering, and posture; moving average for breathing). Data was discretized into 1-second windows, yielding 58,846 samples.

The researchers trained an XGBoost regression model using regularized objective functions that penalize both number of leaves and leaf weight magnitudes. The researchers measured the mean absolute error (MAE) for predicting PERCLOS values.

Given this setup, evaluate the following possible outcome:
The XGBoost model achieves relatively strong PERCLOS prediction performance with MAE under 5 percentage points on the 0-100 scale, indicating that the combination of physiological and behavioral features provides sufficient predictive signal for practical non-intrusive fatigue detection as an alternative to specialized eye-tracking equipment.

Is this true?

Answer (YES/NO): YES